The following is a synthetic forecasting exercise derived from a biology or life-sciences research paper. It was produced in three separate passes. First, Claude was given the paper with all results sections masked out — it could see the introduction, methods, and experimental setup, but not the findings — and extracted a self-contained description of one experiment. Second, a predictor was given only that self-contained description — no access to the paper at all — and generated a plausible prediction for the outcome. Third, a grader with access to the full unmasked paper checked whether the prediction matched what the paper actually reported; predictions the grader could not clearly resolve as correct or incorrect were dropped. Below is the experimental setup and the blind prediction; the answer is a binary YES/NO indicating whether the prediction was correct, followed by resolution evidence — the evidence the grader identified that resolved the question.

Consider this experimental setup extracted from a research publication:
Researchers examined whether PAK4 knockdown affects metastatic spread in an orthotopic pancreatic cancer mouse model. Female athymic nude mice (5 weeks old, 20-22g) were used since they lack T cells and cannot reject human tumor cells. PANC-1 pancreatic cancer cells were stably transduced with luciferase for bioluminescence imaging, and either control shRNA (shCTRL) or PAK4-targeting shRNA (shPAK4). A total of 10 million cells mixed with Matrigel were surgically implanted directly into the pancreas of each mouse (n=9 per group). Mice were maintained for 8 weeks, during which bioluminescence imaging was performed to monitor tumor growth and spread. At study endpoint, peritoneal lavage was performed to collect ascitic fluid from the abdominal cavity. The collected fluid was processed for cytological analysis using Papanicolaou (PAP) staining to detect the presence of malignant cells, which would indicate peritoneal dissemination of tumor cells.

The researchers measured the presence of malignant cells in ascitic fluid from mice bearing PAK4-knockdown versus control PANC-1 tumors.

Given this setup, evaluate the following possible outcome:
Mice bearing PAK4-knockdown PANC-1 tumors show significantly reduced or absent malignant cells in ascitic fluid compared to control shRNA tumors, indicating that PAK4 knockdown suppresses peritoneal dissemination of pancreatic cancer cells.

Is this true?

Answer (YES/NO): YES